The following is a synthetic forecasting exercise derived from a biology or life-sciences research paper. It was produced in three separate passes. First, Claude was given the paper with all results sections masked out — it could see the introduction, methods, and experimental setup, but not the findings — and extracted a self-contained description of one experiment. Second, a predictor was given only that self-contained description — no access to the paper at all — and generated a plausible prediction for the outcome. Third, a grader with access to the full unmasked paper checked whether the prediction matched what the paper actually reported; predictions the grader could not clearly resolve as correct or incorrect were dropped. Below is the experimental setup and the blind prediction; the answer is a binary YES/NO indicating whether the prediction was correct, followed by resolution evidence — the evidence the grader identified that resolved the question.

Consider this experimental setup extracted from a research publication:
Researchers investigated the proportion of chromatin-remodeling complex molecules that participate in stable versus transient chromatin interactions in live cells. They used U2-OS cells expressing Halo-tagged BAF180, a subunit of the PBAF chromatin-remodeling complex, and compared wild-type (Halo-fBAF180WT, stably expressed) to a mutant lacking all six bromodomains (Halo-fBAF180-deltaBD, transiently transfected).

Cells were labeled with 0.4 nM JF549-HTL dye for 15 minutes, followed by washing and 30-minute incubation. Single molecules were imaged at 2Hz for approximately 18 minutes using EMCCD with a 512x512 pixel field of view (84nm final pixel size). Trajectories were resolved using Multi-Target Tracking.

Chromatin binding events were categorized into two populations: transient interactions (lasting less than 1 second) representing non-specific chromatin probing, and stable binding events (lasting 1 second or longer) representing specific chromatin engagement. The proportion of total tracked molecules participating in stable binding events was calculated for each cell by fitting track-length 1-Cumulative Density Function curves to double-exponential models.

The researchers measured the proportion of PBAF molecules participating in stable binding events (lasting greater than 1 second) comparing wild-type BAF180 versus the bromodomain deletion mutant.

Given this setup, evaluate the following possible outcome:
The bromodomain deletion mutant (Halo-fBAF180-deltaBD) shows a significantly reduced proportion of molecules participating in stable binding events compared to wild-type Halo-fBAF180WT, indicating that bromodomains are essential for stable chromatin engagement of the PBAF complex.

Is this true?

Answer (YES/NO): YES